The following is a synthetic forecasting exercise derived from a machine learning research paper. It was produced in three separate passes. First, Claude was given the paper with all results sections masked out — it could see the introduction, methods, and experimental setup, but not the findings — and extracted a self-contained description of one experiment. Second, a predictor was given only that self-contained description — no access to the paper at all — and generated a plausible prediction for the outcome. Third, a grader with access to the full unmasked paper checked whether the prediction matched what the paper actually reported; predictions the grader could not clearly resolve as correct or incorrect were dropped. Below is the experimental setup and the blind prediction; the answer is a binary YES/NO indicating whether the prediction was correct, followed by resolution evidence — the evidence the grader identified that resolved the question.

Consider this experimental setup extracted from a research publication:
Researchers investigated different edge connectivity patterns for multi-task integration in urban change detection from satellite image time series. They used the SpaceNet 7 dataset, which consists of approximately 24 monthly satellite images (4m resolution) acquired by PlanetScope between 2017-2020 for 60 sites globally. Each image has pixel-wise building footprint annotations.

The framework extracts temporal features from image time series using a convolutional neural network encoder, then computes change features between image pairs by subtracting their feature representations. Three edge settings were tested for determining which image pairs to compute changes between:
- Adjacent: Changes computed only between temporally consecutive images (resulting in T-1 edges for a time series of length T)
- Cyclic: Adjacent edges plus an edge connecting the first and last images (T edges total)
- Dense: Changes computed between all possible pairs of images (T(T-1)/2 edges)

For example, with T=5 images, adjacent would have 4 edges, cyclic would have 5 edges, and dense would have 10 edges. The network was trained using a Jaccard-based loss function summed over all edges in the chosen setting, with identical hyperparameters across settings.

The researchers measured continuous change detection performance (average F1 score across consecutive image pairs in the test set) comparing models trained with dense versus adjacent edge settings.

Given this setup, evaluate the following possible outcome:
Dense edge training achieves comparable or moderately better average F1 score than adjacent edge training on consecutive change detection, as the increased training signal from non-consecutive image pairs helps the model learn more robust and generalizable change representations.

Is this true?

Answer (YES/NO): YES